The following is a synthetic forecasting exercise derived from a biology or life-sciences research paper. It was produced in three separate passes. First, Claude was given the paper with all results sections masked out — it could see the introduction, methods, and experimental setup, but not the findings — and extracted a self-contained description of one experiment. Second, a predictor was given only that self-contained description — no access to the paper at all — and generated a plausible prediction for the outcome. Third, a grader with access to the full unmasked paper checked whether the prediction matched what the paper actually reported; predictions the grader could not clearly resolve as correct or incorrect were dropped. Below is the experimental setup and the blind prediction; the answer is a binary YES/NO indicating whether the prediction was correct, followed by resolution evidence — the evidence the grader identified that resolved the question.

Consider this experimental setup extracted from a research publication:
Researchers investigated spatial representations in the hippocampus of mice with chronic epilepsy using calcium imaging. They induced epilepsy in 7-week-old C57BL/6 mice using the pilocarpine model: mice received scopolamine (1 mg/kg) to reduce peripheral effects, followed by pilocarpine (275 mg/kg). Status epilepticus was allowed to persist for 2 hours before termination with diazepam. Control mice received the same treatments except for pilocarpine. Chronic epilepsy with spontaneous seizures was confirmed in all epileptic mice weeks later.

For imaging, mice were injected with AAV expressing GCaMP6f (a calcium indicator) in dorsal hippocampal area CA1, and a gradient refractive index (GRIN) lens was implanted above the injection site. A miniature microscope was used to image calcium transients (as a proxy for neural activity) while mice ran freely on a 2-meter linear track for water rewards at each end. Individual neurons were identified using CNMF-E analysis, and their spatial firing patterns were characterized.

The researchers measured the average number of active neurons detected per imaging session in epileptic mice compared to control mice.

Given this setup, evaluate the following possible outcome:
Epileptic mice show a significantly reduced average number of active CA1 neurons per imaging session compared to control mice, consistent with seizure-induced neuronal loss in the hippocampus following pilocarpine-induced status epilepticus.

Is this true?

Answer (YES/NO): NO